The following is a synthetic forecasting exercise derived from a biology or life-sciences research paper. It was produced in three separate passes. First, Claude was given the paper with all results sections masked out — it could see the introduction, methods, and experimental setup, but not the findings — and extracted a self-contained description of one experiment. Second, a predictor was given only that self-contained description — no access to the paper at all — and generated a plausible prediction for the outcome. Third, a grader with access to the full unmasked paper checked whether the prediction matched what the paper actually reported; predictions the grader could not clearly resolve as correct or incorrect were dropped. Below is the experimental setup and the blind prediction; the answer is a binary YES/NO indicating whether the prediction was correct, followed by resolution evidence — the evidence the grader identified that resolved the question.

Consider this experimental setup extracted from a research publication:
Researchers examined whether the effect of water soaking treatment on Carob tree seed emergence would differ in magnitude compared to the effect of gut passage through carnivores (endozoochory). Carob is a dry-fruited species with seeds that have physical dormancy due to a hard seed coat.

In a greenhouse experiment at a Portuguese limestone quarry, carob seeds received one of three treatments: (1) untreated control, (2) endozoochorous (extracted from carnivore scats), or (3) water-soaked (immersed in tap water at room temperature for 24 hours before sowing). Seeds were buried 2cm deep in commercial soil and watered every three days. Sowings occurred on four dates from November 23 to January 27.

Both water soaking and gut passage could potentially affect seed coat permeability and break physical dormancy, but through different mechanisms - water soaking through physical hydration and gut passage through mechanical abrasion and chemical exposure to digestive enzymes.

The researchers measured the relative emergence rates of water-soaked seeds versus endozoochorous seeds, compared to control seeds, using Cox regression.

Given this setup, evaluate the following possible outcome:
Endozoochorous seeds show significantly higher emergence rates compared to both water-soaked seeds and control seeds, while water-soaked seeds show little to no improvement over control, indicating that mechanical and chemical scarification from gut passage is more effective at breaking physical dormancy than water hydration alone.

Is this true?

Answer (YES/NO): NO